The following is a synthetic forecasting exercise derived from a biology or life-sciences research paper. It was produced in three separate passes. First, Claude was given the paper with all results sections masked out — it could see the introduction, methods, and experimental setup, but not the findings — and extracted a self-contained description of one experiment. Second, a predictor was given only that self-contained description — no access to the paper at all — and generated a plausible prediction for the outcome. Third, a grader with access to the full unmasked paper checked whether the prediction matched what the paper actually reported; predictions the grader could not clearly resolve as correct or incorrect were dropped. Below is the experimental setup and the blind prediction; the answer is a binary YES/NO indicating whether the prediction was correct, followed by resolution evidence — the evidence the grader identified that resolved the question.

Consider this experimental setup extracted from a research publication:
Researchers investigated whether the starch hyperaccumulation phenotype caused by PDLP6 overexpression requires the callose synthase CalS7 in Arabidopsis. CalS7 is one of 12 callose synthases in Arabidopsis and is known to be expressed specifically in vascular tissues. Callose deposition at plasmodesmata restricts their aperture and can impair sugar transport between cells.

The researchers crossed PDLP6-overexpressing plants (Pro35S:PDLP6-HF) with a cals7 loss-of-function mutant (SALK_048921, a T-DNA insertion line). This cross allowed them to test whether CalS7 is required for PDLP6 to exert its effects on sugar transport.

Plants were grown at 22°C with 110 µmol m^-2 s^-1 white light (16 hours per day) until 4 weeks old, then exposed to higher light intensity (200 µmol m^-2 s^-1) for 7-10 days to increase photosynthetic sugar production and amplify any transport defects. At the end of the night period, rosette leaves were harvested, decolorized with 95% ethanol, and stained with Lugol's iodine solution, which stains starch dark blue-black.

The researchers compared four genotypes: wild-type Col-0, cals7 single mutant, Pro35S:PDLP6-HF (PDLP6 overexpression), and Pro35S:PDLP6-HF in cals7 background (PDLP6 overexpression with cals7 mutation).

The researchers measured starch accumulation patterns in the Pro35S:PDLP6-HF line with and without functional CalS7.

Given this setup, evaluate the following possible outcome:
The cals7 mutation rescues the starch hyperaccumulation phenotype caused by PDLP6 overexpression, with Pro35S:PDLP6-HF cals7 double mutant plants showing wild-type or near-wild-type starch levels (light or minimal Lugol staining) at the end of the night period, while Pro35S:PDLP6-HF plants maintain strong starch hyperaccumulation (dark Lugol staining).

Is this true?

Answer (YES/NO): YES